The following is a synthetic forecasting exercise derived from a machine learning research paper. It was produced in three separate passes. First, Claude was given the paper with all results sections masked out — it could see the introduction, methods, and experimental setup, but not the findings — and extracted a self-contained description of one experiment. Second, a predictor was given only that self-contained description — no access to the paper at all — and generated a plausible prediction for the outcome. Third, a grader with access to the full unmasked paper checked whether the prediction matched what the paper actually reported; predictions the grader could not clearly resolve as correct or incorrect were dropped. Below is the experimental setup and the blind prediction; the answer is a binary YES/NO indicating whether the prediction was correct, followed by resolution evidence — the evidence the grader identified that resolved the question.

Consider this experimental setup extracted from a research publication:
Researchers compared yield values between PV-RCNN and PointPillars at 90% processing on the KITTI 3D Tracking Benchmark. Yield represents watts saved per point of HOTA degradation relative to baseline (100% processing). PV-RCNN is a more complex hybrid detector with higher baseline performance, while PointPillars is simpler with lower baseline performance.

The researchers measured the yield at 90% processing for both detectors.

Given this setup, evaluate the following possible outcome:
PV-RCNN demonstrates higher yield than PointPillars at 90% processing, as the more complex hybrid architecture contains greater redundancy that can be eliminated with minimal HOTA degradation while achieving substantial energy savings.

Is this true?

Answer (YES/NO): YES